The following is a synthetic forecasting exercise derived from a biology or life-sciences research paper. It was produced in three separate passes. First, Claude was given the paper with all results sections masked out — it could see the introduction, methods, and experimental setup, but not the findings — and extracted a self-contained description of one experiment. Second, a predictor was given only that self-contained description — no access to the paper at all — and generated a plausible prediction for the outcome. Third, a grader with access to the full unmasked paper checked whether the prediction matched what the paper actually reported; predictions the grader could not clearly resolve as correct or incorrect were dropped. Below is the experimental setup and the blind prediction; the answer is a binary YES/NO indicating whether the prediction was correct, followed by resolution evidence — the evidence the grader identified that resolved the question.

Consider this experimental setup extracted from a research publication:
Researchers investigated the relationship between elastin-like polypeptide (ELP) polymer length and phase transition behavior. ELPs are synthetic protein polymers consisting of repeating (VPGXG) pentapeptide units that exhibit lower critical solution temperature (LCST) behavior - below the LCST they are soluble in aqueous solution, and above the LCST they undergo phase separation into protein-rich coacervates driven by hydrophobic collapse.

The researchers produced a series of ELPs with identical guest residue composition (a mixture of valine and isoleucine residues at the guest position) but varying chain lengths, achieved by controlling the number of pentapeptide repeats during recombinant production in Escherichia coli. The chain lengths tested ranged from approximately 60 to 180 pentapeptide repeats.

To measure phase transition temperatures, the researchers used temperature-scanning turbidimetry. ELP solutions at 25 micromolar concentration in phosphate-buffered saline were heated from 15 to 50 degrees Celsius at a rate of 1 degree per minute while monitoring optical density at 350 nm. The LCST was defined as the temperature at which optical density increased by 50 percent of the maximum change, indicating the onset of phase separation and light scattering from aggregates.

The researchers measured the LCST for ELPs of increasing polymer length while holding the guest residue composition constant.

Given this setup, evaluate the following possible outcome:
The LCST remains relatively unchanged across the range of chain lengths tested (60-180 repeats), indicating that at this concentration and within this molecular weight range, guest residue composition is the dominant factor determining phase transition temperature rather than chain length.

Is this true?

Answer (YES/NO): NO